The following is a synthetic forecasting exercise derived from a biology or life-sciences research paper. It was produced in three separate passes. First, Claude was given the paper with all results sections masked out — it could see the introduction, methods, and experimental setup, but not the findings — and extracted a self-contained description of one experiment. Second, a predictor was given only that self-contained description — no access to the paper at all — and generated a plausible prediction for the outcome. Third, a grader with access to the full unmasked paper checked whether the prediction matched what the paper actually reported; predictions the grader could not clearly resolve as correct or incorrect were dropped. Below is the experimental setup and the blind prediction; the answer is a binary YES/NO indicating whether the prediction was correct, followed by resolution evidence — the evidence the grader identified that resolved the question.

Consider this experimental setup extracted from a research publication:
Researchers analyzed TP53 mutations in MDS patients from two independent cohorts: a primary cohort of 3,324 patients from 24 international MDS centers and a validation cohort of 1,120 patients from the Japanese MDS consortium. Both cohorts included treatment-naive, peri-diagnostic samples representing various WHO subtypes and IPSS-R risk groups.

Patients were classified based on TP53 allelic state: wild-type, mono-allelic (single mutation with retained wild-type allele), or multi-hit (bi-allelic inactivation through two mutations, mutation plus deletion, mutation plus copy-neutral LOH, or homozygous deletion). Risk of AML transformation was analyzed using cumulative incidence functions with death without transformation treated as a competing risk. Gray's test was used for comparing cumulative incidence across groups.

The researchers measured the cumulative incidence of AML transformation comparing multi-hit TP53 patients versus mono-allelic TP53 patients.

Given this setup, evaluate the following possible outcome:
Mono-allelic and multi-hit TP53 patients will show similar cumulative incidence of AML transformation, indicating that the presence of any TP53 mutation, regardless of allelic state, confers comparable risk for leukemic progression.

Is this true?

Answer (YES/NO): NO